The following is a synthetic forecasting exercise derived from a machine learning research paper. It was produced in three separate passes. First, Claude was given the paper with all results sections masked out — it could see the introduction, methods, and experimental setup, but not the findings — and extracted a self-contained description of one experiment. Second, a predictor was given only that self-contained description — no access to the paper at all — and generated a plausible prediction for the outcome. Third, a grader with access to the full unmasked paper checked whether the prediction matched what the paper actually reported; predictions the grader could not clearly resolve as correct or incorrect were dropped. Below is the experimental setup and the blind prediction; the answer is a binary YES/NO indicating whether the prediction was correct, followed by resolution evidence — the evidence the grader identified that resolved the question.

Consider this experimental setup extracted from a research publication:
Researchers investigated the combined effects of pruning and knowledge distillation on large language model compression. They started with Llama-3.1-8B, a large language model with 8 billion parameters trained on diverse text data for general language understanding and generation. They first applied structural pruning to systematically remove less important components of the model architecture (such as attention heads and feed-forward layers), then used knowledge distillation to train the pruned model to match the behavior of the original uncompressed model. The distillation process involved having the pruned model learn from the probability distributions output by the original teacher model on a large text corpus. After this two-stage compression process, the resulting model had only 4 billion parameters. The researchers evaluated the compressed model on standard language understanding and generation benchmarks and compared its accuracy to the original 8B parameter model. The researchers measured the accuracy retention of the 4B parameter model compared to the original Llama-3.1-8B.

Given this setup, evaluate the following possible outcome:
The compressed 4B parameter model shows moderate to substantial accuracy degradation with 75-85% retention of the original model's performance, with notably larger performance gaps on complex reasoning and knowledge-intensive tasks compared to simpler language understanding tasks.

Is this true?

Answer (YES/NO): NO